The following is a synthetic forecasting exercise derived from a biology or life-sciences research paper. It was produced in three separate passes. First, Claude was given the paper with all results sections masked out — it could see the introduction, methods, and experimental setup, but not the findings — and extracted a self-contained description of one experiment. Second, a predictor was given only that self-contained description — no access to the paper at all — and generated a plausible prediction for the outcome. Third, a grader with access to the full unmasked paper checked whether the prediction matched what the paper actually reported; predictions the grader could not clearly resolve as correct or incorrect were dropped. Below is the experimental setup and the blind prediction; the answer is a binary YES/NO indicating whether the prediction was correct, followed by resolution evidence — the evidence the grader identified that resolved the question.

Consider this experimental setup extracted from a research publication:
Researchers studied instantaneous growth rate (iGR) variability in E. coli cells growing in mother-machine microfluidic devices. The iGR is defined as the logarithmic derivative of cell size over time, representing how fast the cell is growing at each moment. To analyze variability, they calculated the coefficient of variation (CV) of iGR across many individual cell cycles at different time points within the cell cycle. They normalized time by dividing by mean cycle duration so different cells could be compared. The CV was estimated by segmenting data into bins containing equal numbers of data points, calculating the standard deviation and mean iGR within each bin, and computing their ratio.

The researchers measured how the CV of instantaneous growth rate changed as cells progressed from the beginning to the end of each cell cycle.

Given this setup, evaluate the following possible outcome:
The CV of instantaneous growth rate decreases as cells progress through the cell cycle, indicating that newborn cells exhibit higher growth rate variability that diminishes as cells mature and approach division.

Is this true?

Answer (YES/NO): YES